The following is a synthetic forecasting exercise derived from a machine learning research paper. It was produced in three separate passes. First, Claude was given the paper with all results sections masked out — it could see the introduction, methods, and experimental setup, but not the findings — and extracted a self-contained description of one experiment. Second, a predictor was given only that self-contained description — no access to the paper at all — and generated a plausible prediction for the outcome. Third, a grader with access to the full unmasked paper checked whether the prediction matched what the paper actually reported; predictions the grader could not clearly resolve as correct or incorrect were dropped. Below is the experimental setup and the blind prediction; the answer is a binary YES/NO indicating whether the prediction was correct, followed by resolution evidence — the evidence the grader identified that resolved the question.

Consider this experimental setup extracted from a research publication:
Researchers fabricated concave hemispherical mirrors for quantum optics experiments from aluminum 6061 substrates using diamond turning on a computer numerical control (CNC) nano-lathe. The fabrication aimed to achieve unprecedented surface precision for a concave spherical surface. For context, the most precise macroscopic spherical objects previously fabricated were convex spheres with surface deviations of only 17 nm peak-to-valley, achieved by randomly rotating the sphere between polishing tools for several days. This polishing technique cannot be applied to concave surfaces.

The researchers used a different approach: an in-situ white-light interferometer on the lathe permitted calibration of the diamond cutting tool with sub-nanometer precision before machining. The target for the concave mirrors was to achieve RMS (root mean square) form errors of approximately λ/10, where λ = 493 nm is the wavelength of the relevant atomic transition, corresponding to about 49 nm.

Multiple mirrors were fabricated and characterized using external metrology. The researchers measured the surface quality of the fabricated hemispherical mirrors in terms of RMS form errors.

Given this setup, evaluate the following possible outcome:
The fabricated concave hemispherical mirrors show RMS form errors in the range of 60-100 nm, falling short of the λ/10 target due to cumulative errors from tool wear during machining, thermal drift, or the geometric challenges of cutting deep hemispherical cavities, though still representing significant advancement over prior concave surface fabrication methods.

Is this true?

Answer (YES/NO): NO